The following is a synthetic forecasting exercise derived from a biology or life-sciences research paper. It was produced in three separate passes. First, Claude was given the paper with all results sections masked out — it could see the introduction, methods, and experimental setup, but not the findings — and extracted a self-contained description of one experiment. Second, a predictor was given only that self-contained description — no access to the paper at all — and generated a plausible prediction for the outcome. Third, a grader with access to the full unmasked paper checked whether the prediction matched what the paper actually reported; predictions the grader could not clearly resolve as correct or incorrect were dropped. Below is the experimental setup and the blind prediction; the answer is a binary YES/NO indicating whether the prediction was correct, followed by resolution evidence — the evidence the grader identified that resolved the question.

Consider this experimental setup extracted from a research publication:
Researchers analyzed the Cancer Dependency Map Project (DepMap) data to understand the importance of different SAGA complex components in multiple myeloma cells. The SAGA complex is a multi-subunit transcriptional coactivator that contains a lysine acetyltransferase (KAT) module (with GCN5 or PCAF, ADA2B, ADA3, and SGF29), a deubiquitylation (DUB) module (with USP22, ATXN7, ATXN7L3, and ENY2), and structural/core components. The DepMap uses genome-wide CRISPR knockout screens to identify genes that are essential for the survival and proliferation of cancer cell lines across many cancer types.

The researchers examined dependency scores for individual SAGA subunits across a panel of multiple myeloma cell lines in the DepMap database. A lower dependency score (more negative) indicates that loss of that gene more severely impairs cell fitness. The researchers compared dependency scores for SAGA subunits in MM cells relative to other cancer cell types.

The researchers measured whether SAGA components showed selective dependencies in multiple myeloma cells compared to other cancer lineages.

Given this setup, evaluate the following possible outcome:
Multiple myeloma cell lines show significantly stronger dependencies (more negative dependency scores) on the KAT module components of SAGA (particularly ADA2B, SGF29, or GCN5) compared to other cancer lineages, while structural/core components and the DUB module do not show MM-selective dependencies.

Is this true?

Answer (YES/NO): NO